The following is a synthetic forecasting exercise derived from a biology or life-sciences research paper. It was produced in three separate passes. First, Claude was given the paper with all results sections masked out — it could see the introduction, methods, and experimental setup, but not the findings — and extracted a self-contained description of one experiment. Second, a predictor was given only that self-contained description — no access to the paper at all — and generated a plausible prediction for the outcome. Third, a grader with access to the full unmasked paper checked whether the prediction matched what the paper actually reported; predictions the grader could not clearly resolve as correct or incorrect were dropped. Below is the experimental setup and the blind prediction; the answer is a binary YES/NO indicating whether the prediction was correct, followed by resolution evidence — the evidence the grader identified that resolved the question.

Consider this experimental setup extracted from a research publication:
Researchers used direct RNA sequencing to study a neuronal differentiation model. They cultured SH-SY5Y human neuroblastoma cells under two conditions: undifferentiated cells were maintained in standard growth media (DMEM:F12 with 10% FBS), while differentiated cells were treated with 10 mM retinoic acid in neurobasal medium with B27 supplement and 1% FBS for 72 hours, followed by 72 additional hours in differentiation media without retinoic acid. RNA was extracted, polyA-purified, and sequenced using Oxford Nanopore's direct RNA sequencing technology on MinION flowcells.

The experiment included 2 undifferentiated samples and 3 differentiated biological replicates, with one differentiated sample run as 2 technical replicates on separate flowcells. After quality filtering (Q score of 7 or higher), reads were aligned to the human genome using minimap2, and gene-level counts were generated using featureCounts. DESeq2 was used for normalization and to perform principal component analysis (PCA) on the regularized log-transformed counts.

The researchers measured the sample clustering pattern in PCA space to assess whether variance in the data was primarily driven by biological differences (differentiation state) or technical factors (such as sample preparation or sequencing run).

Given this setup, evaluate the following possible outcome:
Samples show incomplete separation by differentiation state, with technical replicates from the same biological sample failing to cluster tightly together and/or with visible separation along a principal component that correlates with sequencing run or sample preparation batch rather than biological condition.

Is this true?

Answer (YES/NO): NO